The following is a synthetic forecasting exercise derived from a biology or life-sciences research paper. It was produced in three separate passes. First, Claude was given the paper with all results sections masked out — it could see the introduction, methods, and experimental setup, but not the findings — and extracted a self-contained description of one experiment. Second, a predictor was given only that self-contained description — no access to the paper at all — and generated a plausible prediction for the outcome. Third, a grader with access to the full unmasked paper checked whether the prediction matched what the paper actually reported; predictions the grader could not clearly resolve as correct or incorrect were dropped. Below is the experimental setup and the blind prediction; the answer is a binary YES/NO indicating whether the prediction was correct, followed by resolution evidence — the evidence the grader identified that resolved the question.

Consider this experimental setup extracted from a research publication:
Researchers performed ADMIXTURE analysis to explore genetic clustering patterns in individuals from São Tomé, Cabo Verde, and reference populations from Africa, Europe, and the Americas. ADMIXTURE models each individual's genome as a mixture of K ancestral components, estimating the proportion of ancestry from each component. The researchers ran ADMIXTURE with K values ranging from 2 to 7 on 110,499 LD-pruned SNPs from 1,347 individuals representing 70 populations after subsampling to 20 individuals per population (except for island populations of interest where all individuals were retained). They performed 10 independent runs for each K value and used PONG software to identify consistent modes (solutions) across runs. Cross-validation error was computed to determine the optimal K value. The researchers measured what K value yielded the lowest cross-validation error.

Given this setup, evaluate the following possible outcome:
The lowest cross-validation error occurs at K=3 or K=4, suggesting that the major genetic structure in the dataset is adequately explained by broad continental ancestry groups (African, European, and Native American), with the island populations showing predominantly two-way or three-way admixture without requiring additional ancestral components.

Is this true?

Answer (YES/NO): YES